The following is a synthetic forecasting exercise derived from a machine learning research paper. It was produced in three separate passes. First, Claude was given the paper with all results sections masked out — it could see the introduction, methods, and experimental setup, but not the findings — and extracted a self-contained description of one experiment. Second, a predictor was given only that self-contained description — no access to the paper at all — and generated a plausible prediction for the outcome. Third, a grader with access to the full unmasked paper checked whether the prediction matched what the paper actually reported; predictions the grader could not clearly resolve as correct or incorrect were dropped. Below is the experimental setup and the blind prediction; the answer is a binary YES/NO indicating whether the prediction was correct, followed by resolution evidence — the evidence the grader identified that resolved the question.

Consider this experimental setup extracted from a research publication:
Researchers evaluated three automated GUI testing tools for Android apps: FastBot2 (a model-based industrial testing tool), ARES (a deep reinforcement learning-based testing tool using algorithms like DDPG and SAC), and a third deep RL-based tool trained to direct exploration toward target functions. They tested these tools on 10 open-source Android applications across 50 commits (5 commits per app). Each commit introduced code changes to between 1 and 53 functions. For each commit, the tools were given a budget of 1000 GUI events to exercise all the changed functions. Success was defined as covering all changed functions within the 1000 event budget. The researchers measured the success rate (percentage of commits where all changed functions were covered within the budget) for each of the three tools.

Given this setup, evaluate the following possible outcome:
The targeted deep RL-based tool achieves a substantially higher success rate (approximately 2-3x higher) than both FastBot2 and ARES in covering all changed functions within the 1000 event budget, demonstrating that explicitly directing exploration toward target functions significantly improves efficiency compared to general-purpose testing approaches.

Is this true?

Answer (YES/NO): NO